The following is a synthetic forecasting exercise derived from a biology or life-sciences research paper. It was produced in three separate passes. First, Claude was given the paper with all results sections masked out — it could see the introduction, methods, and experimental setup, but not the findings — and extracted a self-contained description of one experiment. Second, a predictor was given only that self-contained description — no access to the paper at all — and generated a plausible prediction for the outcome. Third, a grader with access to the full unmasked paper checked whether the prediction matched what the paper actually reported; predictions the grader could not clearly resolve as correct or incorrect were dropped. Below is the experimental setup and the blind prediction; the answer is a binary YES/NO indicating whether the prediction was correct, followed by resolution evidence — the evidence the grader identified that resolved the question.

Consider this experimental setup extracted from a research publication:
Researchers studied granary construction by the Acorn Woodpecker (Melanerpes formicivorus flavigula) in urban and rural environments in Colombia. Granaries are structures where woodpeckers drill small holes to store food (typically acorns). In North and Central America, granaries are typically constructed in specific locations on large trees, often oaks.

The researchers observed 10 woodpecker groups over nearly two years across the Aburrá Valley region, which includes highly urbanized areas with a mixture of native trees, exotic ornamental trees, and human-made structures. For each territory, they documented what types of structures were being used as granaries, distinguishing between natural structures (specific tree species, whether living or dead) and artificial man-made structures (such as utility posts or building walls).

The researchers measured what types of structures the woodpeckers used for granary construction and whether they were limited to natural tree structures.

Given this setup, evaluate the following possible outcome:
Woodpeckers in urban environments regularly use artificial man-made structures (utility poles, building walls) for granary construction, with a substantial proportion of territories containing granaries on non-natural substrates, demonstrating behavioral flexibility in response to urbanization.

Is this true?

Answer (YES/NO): NO